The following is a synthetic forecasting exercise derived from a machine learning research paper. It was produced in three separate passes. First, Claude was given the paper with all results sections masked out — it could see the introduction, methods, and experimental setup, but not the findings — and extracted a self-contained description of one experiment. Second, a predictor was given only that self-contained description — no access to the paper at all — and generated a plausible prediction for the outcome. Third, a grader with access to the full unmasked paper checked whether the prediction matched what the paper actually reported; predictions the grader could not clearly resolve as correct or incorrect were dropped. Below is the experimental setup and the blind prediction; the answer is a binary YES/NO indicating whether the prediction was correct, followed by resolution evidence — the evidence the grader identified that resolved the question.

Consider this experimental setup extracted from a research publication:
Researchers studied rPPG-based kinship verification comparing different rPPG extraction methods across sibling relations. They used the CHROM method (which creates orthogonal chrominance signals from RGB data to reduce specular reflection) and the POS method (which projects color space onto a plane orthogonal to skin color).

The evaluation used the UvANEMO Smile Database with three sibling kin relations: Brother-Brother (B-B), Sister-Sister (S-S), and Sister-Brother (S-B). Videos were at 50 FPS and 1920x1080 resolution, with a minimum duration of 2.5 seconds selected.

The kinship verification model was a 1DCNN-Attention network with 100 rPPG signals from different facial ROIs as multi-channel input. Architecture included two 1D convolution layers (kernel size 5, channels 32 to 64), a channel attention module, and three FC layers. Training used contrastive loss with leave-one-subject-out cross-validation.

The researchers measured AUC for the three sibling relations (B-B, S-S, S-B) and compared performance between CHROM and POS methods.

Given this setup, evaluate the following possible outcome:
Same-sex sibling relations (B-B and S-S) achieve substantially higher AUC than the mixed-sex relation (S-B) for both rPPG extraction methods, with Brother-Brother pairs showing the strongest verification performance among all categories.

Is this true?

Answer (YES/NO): NO